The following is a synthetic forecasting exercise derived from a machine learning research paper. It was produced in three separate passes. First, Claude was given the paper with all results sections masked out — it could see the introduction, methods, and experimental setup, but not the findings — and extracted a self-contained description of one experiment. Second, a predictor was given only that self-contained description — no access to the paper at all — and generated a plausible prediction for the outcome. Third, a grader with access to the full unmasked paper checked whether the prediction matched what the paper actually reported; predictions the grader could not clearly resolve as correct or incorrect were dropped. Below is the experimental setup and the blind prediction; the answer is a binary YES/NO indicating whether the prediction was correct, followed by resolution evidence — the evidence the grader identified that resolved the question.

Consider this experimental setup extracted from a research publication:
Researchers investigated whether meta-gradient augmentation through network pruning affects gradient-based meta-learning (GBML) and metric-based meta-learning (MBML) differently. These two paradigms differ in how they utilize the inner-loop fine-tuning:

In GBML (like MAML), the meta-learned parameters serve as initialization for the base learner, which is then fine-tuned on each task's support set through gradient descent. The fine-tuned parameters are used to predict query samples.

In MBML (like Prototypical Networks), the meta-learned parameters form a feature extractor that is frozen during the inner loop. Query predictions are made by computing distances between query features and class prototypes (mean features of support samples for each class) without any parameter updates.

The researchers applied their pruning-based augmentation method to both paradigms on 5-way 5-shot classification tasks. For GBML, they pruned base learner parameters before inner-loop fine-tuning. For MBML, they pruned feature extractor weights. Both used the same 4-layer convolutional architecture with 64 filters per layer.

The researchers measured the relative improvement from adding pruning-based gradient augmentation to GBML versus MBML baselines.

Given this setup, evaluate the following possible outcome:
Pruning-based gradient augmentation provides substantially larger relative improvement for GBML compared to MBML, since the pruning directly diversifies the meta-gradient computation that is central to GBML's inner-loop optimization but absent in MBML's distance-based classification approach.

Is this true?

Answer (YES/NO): NO